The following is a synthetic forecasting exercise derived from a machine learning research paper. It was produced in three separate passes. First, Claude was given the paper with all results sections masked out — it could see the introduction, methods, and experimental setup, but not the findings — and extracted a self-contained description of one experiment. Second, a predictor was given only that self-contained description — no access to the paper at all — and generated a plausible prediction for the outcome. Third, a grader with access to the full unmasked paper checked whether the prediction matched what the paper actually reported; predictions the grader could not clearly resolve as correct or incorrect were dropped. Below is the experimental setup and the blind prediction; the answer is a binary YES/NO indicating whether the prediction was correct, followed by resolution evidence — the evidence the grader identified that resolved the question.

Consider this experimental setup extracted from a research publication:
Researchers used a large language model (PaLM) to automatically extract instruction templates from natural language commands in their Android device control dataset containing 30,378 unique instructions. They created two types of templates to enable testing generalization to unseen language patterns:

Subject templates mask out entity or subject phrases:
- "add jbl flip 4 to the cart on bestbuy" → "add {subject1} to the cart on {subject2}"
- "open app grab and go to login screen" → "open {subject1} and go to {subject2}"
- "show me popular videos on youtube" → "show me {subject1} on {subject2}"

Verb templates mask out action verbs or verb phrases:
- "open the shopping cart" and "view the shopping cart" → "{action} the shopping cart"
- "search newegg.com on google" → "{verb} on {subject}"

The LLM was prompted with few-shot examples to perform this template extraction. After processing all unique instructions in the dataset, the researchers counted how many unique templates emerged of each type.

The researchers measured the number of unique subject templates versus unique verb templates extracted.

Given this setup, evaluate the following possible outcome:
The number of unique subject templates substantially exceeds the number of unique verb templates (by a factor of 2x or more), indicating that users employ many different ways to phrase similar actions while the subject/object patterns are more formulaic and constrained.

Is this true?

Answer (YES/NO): NO